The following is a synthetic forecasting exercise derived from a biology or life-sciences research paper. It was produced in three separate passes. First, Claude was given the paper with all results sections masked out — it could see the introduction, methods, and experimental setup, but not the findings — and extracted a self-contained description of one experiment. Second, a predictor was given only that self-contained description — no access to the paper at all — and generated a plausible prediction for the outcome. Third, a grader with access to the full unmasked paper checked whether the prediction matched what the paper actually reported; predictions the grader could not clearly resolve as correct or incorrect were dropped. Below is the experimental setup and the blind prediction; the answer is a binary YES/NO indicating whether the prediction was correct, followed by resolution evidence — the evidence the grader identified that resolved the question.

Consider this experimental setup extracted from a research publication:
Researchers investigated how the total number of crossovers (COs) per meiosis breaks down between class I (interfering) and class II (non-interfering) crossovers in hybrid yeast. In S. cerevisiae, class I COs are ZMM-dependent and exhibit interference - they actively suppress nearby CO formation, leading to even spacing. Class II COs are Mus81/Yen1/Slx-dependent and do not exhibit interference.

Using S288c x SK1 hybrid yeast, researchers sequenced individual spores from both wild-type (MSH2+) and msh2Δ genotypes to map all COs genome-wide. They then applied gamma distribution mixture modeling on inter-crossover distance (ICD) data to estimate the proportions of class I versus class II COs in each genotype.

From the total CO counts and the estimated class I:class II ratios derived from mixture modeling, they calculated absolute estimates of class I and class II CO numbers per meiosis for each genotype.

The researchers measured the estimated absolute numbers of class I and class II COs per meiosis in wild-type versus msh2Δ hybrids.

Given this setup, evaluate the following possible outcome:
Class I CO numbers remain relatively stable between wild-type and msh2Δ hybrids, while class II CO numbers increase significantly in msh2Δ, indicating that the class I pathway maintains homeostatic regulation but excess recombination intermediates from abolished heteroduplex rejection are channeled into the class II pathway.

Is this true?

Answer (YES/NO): NO